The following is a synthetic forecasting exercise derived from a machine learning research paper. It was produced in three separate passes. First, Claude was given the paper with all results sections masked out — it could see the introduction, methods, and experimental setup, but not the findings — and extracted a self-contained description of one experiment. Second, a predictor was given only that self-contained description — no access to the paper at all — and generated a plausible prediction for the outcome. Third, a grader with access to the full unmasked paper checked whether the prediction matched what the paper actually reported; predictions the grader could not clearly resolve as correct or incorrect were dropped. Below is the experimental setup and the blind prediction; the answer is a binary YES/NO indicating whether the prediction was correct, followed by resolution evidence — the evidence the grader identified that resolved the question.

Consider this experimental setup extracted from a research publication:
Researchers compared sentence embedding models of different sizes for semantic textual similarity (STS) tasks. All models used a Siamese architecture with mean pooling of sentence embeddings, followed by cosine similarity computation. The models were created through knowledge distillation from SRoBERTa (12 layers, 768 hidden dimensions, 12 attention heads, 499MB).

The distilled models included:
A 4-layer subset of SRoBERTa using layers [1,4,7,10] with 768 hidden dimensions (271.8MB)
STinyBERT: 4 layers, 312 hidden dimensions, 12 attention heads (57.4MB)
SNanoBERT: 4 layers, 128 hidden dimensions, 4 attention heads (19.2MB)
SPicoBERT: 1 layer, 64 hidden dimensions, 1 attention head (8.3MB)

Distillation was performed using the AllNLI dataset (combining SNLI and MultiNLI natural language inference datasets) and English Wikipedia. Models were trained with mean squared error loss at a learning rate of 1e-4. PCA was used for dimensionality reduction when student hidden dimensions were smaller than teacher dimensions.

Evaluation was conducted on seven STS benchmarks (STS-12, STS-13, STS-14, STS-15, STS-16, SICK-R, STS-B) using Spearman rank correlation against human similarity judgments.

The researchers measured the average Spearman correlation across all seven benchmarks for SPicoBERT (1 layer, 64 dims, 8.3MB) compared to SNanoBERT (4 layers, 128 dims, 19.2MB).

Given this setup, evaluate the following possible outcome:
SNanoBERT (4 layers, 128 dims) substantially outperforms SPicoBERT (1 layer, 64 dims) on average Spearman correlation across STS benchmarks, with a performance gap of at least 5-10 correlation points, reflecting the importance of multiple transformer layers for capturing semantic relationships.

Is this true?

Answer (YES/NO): NO